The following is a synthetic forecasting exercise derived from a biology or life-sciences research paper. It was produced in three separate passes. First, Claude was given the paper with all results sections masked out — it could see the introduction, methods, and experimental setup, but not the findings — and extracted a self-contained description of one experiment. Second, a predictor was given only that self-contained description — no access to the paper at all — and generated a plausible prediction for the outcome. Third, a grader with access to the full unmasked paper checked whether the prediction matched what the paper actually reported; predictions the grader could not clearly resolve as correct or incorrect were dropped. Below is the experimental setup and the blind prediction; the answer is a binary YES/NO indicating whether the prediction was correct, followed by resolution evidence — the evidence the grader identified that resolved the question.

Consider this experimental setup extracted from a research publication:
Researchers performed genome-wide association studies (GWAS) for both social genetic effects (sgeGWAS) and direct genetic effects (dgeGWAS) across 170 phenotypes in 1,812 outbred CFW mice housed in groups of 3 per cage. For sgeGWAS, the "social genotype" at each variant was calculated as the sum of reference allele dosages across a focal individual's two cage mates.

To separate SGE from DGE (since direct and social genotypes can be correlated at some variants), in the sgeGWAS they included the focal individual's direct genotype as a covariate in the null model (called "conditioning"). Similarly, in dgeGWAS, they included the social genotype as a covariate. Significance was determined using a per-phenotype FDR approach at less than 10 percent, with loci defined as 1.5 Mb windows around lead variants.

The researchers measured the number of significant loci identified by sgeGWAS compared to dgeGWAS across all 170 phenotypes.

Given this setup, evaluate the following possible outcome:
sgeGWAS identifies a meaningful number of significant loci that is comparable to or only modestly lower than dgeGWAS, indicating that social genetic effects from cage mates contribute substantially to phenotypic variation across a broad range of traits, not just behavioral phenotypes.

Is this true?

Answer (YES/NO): NO